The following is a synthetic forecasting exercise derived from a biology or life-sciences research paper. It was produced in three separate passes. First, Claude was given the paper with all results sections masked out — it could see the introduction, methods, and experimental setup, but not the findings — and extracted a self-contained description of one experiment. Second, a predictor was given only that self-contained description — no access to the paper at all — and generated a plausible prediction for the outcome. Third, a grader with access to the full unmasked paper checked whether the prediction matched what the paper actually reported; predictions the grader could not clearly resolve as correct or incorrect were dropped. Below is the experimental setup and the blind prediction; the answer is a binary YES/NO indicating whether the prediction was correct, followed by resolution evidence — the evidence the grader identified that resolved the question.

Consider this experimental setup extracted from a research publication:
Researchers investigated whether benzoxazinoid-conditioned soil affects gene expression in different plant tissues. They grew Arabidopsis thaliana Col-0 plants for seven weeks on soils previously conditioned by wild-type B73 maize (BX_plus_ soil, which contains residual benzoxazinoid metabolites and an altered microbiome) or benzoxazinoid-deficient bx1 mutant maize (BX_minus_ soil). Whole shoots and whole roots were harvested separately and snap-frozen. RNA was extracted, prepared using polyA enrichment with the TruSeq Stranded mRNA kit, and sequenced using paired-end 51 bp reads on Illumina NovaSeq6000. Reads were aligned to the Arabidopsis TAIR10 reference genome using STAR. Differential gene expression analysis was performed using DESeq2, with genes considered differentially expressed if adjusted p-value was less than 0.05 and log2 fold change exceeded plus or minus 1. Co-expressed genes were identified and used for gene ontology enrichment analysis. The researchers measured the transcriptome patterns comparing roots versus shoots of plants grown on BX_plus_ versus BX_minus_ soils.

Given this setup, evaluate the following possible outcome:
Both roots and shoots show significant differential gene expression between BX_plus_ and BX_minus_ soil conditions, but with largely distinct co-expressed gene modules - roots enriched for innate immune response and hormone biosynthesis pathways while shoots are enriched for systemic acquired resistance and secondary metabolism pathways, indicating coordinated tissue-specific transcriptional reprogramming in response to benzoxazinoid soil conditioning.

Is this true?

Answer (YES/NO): NO